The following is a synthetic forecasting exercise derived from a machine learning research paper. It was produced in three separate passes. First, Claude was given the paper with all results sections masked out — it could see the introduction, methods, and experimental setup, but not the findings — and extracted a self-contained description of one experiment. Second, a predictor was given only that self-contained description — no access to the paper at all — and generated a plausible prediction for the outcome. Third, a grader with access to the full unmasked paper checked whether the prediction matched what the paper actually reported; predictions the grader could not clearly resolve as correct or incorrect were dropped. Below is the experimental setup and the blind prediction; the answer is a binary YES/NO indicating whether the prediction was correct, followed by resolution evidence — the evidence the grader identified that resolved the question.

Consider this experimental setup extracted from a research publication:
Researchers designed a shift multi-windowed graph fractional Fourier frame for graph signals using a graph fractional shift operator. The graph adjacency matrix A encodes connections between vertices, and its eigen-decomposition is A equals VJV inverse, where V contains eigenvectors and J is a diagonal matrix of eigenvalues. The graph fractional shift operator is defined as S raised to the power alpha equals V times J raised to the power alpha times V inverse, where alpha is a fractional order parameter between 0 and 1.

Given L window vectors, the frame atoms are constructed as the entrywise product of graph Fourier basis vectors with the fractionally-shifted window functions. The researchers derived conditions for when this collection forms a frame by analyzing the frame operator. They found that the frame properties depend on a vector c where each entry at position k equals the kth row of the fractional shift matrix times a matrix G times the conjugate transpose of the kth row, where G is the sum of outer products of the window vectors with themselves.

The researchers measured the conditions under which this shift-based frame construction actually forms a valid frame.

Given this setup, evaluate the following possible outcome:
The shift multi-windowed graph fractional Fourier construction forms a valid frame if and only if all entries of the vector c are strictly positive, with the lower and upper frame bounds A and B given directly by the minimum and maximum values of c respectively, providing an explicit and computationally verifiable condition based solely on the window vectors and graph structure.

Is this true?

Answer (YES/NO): YES